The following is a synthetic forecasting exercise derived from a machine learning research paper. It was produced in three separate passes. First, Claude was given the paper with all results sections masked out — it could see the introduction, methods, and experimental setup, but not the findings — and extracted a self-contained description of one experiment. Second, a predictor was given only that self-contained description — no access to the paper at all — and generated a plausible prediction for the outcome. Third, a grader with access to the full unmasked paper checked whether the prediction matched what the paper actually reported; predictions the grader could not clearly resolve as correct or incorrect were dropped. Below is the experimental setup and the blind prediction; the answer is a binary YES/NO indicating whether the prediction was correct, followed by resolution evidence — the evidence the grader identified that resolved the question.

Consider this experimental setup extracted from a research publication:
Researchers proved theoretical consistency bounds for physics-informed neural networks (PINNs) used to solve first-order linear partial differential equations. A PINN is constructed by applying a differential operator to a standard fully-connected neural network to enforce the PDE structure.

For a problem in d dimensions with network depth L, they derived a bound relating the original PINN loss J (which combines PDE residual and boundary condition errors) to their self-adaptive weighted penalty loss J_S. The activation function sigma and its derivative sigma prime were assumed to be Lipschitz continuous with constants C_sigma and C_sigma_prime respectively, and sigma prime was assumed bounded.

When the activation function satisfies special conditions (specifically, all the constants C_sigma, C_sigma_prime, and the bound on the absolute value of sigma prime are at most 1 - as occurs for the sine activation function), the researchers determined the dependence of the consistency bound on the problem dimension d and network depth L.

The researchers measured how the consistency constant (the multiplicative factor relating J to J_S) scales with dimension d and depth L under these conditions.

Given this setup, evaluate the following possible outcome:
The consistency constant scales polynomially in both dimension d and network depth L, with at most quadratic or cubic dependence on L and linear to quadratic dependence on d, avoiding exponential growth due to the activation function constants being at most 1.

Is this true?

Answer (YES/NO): YES